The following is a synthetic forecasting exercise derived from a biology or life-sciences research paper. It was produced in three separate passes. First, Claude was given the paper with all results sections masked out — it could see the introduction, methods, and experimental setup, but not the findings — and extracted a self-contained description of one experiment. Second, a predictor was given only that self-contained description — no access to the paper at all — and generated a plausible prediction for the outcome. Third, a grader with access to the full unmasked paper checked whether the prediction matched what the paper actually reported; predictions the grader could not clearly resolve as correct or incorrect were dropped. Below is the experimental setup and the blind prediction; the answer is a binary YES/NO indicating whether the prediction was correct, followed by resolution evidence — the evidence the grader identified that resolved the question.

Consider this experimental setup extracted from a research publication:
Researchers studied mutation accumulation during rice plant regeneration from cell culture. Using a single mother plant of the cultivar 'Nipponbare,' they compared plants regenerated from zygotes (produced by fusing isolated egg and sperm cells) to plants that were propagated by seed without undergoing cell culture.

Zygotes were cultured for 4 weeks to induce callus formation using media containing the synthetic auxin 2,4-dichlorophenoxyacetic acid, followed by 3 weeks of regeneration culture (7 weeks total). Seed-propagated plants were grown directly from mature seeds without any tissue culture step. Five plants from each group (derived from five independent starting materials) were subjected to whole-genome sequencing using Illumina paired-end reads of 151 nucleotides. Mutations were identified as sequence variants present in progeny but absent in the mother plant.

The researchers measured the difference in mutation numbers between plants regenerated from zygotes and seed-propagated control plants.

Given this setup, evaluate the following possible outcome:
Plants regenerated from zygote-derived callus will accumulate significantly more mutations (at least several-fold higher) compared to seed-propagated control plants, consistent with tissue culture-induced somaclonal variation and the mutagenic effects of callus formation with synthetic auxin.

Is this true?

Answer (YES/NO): NO